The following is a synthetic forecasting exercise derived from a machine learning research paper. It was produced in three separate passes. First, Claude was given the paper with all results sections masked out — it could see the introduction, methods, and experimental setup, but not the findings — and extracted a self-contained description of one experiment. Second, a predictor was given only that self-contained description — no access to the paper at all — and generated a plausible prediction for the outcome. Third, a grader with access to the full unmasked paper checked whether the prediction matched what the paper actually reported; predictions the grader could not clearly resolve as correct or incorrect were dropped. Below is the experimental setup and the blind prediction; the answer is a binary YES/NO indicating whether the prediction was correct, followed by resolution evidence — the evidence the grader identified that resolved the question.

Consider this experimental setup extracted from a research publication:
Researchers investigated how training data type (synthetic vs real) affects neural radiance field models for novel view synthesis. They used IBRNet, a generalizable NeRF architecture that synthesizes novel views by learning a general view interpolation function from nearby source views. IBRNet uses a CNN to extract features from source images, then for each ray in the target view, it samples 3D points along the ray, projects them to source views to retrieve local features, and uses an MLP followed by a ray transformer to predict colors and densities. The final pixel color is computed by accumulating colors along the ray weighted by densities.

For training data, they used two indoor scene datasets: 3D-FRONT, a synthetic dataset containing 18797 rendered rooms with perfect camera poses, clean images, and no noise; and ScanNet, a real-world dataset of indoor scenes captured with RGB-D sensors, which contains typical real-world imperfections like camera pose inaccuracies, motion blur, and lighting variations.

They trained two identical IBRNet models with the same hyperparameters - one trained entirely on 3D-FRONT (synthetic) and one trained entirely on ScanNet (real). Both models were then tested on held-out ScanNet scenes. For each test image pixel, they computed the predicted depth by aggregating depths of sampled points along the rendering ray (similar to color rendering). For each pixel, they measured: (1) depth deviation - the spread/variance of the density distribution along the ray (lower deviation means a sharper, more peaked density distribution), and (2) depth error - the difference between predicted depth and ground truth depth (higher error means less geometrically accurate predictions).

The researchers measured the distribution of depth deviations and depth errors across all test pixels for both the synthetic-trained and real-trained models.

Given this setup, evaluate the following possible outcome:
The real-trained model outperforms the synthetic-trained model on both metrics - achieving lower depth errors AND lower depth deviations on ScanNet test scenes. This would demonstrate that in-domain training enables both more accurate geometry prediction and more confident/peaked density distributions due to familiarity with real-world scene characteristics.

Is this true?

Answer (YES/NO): NO